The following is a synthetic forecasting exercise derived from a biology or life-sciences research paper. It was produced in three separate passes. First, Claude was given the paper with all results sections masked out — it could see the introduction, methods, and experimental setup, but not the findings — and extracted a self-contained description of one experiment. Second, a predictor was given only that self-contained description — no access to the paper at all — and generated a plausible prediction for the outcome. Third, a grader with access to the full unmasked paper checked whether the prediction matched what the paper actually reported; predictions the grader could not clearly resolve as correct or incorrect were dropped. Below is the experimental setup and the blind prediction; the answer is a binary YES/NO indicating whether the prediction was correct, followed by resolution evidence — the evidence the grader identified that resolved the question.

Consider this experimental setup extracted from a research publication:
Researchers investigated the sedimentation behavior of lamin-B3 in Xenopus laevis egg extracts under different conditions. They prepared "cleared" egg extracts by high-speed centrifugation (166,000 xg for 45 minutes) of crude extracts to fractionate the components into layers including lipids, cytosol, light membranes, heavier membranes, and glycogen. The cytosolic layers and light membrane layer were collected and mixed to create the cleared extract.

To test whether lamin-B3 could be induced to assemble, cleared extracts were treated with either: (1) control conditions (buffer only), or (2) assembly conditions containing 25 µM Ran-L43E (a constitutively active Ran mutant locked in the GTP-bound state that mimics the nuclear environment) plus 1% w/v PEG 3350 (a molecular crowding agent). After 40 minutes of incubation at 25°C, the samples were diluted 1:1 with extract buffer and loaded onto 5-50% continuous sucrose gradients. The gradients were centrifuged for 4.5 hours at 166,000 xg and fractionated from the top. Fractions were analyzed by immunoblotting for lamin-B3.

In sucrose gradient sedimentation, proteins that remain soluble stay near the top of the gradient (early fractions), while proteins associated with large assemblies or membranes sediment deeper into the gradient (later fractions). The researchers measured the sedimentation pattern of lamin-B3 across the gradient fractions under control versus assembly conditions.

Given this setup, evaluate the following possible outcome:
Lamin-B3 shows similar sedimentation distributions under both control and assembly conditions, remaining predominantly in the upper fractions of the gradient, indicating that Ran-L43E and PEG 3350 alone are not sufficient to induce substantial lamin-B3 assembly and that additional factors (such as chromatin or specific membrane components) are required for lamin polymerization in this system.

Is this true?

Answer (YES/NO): NO